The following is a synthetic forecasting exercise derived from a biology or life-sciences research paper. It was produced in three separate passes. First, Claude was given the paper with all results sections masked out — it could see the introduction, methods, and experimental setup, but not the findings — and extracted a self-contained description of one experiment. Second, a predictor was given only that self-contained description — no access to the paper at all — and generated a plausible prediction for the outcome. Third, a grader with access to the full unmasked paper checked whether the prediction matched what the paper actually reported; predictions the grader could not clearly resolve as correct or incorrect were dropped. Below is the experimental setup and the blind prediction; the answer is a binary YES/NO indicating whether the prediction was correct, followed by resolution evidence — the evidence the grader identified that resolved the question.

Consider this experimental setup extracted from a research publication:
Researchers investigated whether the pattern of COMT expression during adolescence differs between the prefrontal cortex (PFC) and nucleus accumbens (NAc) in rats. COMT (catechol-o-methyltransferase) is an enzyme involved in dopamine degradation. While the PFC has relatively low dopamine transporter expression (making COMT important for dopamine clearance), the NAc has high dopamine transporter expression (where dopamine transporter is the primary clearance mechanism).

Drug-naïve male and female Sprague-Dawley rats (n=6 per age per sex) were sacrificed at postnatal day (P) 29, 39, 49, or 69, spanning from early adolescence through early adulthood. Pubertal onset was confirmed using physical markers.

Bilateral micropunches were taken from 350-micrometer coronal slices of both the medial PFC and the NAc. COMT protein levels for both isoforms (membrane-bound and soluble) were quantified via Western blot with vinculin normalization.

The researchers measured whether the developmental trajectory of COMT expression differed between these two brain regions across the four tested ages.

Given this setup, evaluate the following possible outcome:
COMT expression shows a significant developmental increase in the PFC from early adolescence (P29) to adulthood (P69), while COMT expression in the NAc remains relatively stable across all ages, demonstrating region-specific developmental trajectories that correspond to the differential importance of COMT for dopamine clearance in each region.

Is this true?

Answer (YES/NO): NO